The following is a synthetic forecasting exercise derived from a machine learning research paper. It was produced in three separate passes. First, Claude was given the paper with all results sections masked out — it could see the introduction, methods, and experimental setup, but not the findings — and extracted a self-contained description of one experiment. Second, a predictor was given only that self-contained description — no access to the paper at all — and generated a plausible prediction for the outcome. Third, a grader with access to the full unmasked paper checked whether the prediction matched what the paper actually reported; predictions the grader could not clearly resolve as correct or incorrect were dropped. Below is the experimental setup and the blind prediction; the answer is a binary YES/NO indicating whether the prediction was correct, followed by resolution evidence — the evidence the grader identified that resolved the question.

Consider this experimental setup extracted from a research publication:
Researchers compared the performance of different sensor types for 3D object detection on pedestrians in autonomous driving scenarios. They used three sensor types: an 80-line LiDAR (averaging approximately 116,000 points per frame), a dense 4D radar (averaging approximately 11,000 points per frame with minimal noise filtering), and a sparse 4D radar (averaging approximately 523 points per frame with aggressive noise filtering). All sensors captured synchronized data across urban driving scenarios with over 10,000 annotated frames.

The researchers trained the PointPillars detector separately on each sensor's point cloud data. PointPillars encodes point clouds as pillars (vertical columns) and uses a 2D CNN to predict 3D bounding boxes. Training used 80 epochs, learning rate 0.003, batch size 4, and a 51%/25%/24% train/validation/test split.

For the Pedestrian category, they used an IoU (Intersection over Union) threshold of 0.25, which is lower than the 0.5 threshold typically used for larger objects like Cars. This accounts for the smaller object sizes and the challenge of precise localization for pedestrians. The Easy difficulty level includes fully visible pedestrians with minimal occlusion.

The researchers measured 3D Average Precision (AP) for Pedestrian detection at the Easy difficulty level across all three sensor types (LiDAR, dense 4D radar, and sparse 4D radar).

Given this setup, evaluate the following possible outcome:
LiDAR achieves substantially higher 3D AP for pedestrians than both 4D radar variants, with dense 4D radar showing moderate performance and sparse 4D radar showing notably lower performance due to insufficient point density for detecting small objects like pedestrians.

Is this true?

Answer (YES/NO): NO